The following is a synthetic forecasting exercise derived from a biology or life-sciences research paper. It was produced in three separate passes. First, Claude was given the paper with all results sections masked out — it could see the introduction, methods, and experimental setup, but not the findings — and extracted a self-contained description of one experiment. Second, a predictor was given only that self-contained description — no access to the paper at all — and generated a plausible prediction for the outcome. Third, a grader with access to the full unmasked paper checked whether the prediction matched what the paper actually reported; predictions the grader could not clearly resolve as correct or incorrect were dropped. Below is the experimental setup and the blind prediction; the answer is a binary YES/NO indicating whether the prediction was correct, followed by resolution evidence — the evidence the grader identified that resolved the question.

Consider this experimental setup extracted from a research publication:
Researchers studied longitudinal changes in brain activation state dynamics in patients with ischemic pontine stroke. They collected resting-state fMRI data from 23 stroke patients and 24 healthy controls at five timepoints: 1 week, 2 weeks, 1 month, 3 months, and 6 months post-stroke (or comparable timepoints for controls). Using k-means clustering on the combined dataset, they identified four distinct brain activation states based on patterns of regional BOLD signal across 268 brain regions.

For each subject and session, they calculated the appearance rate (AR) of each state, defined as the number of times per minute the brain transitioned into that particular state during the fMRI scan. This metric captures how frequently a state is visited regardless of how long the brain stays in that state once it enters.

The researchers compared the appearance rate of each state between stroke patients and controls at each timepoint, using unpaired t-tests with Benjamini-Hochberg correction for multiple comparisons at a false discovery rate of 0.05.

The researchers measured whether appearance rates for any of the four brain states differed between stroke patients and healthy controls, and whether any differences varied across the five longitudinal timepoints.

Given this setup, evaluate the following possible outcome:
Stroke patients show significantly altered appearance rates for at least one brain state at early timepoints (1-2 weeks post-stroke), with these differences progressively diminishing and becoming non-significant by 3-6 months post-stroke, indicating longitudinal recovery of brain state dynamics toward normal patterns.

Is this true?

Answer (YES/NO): NO